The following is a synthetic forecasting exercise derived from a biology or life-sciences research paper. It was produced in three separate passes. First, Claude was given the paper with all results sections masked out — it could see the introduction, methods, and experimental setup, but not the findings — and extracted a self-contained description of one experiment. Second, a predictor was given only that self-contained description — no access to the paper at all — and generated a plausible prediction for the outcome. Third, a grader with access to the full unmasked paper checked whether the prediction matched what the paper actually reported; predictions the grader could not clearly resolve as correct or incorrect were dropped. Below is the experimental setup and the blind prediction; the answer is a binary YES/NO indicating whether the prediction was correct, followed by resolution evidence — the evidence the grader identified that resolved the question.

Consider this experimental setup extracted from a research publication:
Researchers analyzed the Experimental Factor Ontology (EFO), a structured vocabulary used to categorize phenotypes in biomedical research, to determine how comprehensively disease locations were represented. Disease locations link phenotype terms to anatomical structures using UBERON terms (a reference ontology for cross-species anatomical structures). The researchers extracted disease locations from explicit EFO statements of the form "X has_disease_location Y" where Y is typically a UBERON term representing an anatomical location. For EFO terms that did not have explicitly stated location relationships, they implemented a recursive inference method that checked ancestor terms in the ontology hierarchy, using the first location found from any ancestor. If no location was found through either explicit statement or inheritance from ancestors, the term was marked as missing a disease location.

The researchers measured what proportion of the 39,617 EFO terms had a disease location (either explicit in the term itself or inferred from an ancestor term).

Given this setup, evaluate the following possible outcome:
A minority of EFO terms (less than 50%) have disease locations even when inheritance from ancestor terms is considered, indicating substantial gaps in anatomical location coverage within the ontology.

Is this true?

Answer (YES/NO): YES